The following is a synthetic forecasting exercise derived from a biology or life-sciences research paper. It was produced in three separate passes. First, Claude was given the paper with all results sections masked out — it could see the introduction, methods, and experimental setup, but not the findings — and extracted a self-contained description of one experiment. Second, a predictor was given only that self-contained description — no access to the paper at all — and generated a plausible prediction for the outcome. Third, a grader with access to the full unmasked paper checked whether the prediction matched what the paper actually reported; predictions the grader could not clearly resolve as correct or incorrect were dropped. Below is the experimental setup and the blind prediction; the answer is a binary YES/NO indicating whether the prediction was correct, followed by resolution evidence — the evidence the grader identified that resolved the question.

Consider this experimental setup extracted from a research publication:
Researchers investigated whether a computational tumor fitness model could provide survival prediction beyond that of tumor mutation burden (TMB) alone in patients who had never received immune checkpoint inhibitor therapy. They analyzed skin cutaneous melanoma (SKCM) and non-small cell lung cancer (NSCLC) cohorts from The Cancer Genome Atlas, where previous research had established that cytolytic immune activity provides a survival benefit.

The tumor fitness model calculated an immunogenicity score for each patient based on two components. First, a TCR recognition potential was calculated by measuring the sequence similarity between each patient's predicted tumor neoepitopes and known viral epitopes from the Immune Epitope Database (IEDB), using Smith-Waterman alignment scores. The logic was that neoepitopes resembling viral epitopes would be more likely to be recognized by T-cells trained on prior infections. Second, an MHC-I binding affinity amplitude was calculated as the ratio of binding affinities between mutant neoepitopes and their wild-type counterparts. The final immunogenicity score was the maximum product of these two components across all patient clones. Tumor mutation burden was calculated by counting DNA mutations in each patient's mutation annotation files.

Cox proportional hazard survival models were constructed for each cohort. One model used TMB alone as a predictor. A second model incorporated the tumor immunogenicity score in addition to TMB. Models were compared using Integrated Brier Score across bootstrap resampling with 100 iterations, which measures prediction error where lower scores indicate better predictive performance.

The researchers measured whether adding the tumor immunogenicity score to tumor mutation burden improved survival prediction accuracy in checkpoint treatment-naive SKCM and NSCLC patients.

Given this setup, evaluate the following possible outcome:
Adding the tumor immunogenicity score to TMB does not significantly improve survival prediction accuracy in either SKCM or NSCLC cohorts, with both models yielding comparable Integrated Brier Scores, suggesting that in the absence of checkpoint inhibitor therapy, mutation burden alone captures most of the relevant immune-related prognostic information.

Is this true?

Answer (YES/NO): YES